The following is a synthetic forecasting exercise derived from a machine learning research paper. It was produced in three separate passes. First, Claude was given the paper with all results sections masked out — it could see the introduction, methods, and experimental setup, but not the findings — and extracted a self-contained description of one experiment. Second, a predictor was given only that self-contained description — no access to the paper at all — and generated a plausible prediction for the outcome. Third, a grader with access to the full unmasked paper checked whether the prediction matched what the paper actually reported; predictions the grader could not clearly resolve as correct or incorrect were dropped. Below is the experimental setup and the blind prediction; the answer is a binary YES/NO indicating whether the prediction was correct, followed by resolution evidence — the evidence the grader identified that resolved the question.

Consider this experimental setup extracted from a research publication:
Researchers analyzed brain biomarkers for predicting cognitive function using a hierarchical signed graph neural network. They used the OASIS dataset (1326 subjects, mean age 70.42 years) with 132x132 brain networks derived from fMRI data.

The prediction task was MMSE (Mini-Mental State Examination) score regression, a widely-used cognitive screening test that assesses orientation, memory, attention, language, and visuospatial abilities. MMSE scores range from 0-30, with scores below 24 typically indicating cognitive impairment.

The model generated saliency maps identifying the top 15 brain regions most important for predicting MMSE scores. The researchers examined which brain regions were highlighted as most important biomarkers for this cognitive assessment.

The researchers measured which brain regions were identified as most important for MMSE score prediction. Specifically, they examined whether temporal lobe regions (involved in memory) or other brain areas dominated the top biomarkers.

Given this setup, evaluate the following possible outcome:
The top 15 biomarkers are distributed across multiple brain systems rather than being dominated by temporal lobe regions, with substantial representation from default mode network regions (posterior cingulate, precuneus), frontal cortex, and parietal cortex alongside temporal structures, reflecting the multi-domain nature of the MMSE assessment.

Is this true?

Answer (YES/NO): NO